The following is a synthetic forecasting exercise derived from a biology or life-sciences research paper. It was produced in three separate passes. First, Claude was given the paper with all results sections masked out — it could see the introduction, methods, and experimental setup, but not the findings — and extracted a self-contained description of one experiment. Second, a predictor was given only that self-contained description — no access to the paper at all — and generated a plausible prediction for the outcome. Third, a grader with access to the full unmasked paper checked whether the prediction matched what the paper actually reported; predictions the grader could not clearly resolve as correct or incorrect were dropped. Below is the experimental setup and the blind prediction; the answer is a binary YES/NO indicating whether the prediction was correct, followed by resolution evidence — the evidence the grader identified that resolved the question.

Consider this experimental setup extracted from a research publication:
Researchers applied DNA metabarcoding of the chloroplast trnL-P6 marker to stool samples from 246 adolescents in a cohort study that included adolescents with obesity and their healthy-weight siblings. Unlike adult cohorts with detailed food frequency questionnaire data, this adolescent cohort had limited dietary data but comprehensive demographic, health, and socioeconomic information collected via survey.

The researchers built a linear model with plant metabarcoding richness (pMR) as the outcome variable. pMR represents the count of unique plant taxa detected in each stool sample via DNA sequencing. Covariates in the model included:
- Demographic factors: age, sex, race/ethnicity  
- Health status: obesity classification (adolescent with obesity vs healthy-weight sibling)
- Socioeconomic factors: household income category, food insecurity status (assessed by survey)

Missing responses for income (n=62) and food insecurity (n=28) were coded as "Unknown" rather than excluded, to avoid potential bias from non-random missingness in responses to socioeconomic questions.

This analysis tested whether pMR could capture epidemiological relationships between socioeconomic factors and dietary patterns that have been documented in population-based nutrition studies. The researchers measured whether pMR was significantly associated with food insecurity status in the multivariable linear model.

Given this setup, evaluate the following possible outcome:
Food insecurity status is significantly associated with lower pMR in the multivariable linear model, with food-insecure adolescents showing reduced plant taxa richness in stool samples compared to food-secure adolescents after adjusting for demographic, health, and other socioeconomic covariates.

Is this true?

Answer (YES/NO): NO